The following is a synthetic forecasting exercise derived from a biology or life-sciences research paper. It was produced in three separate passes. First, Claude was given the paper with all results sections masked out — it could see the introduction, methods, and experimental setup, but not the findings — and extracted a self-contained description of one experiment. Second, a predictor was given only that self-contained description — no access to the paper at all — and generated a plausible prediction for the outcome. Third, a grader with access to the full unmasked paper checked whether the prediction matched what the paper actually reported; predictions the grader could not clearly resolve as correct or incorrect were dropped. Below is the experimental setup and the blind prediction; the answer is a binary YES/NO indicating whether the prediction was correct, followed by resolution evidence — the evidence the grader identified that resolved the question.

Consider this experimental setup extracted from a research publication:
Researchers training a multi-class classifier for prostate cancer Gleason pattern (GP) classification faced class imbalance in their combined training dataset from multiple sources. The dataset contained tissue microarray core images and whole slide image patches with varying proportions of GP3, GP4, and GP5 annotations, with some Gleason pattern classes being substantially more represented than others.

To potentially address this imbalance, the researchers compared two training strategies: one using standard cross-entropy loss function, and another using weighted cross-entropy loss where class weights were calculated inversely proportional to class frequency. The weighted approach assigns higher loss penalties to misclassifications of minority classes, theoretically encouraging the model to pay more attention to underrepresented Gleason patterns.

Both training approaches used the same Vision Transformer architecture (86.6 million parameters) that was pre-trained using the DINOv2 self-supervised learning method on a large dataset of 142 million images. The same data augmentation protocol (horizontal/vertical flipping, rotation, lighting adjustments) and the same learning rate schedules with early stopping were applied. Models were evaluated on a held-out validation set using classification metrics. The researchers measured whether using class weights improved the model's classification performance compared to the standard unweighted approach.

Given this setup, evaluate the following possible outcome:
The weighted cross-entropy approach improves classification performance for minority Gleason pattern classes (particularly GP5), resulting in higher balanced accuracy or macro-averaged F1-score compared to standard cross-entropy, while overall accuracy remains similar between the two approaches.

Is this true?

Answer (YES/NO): NO